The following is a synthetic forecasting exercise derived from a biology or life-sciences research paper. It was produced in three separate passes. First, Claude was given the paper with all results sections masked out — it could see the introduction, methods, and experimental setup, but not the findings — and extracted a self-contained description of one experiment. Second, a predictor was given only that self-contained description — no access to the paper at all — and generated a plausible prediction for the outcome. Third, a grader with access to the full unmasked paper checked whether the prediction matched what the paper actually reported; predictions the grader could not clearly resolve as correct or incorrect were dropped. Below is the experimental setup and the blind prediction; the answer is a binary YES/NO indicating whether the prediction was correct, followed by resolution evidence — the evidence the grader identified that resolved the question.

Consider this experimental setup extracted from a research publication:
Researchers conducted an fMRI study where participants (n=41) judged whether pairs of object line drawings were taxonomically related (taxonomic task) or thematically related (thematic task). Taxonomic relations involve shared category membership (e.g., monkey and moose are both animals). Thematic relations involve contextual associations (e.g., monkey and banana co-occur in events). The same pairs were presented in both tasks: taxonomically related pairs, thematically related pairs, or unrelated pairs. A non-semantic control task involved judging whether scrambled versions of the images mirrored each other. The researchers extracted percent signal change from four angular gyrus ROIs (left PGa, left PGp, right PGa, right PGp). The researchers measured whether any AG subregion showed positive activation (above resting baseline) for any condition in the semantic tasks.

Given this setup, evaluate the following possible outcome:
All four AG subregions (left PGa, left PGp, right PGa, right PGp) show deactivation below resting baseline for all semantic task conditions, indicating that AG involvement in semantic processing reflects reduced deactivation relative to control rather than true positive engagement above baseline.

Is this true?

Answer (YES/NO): NO